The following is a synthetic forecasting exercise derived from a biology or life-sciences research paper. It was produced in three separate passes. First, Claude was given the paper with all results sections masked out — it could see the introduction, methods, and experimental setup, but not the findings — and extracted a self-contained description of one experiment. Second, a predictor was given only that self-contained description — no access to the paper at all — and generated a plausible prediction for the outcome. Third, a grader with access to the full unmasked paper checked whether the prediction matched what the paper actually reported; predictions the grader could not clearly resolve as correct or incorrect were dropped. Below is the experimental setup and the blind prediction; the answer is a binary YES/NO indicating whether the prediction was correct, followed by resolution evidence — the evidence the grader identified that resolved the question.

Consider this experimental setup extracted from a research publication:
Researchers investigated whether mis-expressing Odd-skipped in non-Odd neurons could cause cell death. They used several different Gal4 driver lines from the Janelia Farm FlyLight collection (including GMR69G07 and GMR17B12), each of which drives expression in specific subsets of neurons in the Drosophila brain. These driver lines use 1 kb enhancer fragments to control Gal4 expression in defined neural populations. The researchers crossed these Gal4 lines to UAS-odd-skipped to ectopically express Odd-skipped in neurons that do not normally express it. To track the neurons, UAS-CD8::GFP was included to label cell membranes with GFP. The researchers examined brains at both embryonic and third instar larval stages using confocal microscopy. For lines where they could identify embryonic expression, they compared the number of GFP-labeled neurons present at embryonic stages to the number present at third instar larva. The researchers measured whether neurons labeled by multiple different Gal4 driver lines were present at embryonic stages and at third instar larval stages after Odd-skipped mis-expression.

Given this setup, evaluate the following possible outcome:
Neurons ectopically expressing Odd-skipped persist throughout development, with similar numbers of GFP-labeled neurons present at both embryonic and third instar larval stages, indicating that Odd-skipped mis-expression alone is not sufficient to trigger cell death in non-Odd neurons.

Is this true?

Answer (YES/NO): NO